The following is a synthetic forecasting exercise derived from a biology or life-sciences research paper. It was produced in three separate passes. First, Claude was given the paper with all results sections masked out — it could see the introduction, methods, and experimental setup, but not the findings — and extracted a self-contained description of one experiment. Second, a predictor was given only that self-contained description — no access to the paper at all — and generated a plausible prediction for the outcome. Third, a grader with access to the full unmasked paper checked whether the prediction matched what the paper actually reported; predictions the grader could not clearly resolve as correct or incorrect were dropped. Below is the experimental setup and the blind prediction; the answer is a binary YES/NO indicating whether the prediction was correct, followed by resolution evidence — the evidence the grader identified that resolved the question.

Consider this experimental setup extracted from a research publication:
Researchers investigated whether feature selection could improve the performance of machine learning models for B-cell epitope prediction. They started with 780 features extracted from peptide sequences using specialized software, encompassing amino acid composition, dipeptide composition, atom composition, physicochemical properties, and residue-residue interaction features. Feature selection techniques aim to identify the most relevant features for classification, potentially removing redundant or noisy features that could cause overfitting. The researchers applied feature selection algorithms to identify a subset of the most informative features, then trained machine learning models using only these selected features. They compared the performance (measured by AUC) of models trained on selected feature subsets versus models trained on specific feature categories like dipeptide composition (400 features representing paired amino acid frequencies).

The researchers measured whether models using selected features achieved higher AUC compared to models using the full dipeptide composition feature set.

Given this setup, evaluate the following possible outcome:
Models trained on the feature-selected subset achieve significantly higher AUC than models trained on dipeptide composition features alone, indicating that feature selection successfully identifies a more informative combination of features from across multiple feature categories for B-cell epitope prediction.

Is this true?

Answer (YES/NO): NO